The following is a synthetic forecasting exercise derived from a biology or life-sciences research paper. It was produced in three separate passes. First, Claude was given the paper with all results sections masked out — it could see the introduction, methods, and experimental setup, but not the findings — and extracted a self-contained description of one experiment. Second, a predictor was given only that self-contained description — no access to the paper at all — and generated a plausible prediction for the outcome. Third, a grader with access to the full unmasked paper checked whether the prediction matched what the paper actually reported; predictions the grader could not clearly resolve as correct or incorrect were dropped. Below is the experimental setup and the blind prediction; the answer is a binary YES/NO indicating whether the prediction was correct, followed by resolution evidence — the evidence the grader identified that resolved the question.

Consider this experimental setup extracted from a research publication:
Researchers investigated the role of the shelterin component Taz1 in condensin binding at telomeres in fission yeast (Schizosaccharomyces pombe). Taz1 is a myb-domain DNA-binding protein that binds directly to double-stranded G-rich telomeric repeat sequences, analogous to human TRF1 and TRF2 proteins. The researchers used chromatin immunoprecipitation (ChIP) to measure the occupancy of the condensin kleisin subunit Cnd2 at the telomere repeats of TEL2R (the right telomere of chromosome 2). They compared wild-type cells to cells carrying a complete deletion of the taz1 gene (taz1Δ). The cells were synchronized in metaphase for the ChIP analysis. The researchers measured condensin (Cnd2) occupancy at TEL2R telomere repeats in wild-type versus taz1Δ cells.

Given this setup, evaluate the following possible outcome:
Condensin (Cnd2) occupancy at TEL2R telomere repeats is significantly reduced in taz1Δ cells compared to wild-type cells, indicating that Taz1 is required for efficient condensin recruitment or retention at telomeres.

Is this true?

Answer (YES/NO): YES